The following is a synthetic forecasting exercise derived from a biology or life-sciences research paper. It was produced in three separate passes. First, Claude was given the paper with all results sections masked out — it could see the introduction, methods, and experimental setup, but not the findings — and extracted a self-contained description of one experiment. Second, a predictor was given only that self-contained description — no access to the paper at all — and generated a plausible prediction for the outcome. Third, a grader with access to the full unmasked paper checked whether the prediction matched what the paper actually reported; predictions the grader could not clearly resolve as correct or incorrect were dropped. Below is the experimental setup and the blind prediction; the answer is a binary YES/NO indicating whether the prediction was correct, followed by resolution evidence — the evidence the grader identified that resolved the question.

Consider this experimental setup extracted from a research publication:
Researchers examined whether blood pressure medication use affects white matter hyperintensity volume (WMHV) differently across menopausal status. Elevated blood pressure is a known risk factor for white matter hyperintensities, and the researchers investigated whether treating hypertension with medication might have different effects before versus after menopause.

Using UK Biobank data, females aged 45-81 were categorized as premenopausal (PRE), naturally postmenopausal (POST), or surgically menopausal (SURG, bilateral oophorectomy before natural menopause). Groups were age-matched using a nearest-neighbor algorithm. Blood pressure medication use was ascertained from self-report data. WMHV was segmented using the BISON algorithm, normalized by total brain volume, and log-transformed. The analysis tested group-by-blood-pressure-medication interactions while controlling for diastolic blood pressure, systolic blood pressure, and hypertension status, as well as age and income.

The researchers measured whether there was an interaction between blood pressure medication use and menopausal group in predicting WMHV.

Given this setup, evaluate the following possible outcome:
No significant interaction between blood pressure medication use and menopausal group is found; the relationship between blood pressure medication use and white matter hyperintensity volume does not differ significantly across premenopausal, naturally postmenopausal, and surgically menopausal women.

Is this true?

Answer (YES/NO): YES